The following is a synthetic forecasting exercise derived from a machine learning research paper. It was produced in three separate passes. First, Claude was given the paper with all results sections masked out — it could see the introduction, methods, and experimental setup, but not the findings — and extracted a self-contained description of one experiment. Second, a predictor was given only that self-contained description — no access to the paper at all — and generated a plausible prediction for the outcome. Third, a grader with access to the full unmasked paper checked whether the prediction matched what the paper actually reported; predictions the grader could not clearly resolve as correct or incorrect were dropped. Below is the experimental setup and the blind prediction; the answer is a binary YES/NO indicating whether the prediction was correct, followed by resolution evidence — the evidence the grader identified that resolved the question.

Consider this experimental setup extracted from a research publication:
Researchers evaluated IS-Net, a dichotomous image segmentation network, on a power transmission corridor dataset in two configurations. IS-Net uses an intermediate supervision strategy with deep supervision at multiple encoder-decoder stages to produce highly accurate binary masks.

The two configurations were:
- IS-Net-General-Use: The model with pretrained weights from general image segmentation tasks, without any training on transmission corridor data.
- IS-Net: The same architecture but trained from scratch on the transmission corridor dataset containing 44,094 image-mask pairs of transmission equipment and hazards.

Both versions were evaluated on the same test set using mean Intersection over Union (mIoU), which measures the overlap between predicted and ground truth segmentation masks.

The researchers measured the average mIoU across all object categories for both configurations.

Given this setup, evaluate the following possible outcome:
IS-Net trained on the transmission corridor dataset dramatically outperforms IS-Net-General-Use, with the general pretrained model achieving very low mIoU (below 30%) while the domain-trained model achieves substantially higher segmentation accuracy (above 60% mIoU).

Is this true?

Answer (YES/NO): NO